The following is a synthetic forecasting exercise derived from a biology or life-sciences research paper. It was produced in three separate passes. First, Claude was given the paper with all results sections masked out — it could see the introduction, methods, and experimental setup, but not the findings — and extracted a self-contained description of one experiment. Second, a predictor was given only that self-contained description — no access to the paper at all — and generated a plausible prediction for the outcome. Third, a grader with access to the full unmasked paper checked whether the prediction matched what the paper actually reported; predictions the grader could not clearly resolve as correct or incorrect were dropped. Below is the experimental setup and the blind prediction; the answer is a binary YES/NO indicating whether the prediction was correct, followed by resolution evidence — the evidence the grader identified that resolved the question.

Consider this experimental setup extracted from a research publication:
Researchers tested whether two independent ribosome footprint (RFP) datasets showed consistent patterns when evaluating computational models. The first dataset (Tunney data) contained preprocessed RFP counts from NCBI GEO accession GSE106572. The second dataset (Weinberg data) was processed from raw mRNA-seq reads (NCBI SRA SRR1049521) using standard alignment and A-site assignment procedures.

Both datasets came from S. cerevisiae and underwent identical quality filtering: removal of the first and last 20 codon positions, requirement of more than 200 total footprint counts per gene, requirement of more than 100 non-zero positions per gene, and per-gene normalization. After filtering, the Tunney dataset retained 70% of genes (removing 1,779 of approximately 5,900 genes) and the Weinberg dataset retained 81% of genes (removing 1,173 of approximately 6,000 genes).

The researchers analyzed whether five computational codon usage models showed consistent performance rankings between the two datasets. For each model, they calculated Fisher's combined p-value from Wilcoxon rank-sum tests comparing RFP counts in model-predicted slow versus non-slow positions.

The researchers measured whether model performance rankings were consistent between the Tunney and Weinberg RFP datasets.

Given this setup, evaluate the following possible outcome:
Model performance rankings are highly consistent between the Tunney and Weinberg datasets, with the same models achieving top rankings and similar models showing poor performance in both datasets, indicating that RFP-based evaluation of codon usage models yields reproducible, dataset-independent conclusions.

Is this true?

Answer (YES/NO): NO